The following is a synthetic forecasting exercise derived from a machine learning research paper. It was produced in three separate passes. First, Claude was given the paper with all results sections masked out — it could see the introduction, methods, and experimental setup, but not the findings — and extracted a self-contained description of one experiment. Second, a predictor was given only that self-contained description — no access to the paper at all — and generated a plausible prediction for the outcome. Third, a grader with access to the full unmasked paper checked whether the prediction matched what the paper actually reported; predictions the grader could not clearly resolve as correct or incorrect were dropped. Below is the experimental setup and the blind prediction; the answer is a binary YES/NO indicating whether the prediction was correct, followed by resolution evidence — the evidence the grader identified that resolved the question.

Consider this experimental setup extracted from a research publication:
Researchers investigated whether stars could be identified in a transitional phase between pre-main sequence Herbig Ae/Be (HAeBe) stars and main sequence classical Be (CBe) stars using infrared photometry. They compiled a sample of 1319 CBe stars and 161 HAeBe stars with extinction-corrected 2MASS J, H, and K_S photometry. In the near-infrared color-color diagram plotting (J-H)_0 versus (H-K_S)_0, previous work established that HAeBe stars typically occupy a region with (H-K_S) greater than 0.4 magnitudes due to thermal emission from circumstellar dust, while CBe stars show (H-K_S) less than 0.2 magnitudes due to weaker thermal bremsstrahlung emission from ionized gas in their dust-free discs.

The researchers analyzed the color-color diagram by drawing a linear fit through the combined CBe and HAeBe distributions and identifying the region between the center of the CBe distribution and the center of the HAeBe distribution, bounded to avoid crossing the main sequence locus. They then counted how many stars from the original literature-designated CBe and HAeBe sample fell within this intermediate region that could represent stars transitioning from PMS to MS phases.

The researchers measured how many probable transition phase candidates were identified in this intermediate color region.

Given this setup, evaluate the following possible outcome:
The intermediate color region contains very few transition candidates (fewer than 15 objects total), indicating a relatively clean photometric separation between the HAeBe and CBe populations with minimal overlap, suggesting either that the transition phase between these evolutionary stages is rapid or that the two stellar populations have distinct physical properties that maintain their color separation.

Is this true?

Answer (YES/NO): NO